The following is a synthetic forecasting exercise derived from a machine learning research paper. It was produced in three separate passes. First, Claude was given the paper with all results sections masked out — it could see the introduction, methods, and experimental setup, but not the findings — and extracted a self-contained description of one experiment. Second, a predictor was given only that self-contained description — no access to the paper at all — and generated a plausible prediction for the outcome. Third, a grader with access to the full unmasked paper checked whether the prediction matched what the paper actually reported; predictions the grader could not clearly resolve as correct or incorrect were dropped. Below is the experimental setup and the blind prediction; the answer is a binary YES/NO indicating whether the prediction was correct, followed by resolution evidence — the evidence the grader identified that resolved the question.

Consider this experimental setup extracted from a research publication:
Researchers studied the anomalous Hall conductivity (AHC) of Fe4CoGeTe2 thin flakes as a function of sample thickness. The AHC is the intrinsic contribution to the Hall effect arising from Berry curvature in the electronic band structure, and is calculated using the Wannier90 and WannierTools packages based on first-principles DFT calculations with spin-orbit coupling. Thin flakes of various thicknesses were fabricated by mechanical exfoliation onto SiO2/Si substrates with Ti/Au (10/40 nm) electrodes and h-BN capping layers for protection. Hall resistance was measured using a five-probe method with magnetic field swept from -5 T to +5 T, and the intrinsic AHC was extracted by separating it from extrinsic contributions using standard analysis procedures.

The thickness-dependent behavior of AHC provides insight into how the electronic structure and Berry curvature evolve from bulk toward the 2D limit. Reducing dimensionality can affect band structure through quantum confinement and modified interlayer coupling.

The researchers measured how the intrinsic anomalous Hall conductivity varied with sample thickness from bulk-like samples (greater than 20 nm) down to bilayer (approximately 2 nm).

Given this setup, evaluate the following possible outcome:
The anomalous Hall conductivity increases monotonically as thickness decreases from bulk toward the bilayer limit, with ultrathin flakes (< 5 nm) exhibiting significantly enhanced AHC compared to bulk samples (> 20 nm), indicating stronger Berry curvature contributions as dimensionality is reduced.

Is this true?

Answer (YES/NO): NO